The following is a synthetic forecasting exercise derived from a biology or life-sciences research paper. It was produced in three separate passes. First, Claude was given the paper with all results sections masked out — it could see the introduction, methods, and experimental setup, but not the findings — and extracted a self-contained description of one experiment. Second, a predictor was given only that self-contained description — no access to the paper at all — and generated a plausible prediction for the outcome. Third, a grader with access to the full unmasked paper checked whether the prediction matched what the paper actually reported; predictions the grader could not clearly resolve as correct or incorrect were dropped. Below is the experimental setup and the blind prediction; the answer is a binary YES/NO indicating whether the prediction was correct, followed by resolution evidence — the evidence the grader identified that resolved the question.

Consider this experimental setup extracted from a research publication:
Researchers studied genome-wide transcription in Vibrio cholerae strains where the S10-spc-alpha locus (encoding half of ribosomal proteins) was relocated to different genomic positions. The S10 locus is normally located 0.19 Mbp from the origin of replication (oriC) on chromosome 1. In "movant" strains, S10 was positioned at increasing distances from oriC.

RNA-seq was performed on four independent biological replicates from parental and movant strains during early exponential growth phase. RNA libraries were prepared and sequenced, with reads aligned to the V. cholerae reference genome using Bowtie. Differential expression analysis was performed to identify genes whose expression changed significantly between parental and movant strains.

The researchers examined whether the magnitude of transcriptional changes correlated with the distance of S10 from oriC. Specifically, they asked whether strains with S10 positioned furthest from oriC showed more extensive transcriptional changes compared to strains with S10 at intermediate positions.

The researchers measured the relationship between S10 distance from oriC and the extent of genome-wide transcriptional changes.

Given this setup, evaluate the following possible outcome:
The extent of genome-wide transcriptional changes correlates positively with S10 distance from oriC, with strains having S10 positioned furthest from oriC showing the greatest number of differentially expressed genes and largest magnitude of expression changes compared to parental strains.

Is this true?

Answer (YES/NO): YES